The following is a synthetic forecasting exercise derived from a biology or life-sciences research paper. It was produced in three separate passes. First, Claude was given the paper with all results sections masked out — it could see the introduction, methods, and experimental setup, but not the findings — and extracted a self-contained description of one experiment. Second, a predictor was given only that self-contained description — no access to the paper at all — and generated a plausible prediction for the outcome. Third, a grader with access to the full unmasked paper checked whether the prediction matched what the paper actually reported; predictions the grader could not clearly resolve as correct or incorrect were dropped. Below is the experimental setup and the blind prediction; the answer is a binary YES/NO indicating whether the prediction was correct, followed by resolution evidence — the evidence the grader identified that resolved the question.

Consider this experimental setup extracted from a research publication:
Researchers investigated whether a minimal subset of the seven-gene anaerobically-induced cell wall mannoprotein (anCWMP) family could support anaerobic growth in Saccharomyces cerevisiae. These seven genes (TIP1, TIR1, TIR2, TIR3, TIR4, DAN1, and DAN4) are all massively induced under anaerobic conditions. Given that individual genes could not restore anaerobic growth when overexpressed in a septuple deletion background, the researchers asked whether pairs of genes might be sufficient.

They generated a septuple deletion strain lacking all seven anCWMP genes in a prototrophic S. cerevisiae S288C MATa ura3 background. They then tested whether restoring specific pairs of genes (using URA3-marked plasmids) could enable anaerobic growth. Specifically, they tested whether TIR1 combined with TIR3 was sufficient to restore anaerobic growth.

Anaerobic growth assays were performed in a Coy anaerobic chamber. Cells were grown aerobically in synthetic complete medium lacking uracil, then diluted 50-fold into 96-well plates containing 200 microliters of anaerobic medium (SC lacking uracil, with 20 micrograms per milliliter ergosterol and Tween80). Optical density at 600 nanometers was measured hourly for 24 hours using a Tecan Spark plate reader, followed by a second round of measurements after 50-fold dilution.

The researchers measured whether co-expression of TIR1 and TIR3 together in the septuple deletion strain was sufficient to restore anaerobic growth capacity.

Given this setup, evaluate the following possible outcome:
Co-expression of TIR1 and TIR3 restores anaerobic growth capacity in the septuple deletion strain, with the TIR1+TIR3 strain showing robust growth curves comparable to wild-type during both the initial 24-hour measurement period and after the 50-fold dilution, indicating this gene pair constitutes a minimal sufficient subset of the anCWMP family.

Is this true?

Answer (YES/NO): YES